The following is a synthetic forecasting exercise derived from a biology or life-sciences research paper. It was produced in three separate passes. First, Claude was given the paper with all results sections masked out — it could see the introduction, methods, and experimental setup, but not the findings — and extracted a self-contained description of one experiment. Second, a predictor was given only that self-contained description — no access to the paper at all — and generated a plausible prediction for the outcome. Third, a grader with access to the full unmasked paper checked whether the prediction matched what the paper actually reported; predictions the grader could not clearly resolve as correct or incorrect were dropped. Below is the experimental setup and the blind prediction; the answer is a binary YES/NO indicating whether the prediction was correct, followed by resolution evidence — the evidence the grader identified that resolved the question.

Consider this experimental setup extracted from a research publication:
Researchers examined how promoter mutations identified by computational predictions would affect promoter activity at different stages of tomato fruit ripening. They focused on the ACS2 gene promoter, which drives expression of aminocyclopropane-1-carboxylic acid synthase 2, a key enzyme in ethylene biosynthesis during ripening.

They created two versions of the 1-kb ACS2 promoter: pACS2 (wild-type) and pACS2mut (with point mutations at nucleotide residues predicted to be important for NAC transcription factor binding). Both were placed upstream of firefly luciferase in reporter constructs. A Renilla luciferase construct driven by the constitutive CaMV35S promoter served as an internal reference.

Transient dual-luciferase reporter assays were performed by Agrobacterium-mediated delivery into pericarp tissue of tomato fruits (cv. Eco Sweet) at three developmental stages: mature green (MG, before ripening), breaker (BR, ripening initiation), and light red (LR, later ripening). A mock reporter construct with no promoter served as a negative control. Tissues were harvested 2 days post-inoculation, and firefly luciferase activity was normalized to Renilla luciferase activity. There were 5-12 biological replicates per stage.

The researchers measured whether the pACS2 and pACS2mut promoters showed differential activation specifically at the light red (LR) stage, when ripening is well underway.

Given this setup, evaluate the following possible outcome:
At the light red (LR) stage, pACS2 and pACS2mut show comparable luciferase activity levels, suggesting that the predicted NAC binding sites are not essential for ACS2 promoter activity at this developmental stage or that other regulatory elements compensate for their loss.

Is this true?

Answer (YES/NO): YES